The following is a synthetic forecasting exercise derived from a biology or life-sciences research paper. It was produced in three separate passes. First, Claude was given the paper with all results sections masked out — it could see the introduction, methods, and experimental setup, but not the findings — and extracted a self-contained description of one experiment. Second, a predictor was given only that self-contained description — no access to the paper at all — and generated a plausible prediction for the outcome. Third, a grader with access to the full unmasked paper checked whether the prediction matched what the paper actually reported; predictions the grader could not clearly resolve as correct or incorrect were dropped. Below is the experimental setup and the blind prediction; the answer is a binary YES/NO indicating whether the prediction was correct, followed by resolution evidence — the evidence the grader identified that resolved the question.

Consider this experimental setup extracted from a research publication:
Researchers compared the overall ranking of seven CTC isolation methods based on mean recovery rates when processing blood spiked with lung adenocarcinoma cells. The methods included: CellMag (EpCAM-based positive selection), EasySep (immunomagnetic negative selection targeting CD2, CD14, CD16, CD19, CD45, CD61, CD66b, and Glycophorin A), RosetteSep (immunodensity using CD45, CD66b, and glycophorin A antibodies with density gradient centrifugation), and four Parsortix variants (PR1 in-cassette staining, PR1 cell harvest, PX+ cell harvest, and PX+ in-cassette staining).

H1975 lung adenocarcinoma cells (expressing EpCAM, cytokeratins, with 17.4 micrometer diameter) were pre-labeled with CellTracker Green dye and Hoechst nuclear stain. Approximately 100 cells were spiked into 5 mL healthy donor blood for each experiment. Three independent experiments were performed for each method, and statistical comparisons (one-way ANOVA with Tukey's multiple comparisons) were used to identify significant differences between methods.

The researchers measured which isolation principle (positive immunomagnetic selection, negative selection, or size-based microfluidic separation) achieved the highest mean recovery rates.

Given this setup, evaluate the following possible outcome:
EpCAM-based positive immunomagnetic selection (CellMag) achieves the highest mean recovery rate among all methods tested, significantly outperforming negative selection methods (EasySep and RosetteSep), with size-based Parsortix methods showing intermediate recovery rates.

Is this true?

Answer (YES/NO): YES